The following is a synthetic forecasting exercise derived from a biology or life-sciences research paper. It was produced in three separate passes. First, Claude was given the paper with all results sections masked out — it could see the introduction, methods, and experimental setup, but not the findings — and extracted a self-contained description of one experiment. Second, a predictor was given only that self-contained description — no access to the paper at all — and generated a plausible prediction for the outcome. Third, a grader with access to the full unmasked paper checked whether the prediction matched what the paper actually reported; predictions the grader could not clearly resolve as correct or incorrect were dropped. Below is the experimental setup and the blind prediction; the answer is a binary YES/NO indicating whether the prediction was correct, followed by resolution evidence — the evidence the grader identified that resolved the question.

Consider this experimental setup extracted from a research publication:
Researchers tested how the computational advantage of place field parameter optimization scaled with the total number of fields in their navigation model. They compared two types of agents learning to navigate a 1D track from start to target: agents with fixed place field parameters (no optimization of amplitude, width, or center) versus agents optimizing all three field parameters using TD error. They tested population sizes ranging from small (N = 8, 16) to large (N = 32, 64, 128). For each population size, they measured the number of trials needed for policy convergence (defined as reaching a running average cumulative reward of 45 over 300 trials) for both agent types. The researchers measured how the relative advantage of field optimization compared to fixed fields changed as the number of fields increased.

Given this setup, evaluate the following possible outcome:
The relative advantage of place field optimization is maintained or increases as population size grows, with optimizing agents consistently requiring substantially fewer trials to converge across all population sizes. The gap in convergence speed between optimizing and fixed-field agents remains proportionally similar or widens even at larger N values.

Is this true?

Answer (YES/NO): NO